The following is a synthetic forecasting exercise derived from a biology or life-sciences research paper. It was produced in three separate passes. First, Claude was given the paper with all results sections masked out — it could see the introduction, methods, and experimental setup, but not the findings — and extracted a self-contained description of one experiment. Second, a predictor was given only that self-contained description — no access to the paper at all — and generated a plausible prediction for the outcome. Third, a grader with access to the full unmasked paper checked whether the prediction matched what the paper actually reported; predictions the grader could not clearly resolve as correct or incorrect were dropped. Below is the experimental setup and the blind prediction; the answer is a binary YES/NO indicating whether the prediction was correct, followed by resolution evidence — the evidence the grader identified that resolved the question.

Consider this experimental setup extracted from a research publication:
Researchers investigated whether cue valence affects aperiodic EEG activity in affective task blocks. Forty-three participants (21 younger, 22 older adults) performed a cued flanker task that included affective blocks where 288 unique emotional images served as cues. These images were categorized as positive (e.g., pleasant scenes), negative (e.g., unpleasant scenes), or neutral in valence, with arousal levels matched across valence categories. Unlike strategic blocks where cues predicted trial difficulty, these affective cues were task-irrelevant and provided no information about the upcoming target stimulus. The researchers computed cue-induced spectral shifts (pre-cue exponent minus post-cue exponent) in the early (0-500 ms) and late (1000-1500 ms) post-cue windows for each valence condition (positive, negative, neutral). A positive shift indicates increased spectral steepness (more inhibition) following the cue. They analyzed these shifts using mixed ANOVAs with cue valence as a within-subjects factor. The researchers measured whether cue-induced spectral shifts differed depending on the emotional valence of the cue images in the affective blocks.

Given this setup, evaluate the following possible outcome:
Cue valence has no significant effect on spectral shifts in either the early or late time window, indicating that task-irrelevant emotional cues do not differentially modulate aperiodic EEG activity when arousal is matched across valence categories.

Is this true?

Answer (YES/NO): YES